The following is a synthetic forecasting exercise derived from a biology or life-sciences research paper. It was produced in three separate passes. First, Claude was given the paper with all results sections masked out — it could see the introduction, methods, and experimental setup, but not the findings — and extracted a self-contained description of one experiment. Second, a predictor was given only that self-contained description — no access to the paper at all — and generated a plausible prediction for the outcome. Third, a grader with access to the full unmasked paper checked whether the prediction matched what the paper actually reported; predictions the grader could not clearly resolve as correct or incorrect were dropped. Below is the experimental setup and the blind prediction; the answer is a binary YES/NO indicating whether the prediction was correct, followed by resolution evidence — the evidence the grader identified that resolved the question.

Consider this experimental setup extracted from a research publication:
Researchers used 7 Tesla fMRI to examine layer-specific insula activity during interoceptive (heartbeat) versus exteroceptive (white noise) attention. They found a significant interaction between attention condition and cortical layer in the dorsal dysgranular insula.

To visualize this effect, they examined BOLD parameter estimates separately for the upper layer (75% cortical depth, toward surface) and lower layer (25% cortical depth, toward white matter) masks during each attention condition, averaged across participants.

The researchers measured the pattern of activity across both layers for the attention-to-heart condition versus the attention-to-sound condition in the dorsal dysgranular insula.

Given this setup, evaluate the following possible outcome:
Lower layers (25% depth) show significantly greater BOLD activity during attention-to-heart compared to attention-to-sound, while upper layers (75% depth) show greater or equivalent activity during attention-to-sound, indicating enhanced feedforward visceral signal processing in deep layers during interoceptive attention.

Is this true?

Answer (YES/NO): NO